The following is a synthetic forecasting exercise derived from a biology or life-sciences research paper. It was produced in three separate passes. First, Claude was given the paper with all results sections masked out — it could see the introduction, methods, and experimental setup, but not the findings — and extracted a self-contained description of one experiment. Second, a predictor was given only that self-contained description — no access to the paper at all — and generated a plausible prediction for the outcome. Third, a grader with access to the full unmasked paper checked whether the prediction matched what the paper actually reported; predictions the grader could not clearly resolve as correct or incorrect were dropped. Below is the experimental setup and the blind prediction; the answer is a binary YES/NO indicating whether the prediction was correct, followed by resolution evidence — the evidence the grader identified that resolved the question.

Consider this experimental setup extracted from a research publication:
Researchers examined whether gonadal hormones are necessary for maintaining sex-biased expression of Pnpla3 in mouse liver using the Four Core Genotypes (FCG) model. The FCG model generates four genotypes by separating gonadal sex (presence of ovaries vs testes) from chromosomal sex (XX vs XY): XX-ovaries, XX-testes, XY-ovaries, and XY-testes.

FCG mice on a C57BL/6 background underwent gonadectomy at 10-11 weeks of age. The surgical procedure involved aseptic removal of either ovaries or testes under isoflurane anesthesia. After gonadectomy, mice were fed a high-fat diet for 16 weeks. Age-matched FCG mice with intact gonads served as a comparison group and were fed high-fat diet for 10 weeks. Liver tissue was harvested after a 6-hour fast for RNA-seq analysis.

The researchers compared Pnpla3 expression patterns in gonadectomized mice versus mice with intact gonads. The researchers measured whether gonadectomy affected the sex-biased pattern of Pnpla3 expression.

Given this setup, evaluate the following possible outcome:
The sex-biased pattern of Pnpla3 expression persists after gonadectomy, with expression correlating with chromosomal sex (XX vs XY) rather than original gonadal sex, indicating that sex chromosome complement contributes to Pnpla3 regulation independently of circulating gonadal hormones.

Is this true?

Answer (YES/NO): NO